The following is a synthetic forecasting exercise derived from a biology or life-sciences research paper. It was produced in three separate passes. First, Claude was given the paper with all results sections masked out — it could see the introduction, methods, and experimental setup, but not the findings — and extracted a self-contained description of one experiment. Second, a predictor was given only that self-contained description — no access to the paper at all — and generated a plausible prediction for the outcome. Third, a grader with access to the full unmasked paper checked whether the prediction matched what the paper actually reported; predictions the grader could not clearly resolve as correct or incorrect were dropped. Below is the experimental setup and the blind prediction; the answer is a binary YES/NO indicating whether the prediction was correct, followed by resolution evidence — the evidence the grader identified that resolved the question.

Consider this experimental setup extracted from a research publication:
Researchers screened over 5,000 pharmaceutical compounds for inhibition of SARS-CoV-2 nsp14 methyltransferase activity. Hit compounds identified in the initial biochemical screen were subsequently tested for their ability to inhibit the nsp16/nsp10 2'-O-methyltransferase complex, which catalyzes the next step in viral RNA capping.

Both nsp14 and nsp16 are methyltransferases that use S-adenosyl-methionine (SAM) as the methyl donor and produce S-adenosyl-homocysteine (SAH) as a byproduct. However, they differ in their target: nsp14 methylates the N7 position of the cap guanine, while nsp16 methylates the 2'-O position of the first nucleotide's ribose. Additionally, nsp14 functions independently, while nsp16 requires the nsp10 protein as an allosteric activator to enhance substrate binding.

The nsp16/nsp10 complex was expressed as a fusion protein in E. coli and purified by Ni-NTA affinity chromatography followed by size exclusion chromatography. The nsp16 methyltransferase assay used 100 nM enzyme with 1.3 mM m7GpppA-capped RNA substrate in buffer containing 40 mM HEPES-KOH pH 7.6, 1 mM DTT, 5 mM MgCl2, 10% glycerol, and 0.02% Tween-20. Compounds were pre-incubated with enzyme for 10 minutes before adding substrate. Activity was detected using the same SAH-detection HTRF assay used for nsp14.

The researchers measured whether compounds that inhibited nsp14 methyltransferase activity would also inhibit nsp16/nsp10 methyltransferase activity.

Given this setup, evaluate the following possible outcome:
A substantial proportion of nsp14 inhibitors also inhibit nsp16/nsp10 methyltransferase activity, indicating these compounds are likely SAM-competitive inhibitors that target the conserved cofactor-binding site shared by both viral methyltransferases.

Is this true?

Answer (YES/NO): NO